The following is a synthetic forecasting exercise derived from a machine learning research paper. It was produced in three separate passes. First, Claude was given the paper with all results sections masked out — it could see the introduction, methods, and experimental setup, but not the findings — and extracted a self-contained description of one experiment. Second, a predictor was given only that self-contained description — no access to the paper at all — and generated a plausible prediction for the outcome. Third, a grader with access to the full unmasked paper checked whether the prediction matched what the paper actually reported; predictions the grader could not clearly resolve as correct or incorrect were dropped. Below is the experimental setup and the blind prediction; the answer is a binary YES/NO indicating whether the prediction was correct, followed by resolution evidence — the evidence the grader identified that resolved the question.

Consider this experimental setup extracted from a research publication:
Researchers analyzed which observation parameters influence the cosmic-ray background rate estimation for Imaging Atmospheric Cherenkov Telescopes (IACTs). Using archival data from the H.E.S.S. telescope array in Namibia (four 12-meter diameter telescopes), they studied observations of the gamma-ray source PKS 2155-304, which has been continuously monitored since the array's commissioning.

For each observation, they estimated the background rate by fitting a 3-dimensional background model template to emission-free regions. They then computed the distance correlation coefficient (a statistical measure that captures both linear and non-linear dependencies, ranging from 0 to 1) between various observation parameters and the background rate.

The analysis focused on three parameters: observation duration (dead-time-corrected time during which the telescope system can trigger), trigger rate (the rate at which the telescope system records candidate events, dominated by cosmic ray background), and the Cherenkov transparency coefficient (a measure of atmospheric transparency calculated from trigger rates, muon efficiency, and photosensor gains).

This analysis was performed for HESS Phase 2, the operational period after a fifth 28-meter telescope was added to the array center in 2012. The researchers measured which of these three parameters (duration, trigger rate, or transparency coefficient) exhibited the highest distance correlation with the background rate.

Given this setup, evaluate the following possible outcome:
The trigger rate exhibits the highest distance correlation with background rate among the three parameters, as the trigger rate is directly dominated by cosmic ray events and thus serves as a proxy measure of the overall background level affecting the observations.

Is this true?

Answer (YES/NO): NO